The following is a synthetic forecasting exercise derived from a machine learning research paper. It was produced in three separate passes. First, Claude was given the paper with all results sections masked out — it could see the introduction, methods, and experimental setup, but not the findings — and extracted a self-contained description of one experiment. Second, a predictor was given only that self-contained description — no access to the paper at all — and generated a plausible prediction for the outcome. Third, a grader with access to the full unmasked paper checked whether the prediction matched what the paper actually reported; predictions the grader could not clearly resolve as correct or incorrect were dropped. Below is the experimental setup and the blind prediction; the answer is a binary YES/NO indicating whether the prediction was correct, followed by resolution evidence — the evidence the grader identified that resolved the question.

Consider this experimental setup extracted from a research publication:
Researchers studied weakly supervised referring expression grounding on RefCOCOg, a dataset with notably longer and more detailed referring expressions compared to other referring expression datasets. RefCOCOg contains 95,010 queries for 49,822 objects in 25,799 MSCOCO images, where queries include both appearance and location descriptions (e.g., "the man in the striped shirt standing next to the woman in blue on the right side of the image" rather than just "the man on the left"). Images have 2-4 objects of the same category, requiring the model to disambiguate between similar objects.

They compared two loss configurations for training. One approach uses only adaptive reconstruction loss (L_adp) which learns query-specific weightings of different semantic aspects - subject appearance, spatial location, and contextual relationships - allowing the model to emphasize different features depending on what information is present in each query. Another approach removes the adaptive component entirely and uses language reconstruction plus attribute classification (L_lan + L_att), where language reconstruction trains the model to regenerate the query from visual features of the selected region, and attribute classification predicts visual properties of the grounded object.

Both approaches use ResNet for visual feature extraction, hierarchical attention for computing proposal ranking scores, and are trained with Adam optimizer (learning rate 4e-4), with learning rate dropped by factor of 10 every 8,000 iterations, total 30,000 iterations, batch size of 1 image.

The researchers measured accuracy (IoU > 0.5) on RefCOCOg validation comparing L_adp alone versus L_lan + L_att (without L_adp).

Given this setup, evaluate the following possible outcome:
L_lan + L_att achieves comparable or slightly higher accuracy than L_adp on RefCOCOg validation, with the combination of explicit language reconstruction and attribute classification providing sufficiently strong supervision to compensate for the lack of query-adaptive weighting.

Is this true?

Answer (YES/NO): NO